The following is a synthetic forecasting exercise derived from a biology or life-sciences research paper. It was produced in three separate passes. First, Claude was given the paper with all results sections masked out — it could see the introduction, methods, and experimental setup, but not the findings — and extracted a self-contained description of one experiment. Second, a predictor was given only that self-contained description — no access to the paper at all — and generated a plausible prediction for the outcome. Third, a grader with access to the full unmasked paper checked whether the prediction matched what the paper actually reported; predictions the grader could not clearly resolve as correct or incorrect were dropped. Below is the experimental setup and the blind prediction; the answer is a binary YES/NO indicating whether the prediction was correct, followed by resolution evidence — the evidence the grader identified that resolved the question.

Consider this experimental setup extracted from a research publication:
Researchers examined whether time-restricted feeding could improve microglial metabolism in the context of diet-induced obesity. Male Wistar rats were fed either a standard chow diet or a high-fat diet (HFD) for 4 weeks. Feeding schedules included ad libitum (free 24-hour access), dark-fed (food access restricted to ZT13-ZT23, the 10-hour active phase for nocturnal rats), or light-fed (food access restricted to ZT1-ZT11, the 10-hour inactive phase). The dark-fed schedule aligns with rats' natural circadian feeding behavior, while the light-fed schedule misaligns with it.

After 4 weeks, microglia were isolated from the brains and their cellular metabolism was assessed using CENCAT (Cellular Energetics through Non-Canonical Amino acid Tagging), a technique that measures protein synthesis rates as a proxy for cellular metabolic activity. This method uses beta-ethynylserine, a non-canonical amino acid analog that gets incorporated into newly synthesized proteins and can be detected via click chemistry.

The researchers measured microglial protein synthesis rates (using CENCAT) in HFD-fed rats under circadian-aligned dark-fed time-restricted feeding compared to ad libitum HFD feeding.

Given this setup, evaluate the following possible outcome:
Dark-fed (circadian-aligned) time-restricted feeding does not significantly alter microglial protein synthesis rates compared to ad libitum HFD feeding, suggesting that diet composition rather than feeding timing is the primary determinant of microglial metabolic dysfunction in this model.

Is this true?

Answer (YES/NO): NO